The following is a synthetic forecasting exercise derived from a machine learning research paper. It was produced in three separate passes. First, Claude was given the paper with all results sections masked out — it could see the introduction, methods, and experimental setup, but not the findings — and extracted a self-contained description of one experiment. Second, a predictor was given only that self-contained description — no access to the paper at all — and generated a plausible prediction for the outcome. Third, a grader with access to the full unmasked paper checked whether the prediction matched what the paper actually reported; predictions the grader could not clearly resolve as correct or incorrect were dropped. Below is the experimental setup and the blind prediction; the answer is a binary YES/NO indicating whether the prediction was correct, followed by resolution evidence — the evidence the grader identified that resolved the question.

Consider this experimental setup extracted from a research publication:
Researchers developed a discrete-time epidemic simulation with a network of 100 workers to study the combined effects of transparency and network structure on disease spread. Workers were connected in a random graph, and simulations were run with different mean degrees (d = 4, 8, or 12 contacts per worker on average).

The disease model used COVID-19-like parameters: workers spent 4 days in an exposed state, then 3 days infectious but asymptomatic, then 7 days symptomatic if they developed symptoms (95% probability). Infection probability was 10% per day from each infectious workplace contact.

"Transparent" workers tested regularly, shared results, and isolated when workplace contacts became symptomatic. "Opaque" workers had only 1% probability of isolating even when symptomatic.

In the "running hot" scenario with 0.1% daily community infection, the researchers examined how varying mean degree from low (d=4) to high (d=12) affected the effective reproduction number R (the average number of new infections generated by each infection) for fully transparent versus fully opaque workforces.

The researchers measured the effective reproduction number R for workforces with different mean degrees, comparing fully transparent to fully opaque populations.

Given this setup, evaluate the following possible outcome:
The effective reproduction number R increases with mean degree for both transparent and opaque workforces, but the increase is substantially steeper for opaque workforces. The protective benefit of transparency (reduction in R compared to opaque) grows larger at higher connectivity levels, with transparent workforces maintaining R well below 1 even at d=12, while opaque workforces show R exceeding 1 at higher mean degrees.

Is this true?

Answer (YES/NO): NO